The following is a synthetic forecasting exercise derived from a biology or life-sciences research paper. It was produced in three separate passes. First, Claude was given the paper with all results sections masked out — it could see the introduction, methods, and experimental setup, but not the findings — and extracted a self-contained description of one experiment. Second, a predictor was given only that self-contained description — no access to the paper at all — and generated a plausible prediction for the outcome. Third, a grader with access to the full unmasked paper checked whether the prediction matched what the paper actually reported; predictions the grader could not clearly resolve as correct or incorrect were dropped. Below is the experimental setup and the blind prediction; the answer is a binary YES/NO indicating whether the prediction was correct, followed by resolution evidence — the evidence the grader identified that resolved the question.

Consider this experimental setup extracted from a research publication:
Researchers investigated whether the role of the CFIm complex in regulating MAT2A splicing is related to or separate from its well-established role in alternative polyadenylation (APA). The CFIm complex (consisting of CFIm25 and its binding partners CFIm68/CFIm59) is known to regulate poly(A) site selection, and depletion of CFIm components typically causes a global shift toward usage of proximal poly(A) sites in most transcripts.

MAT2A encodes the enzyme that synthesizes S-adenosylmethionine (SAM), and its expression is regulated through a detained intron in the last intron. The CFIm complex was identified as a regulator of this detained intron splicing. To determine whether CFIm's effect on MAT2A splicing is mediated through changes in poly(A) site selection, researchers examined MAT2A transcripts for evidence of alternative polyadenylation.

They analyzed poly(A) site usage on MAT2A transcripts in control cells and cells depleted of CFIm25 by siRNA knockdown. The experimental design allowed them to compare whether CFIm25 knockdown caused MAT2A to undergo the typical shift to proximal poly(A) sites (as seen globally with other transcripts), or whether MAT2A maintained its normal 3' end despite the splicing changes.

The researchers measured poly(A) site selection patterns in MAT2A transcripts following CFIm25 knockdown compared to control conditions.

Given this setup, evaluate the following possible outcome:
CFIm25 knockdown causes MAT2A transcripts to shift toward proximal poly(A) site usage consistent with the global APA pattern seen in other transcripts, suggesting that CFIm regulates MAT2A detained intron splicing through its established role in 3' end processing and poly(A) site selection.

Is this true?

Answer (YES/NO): NO